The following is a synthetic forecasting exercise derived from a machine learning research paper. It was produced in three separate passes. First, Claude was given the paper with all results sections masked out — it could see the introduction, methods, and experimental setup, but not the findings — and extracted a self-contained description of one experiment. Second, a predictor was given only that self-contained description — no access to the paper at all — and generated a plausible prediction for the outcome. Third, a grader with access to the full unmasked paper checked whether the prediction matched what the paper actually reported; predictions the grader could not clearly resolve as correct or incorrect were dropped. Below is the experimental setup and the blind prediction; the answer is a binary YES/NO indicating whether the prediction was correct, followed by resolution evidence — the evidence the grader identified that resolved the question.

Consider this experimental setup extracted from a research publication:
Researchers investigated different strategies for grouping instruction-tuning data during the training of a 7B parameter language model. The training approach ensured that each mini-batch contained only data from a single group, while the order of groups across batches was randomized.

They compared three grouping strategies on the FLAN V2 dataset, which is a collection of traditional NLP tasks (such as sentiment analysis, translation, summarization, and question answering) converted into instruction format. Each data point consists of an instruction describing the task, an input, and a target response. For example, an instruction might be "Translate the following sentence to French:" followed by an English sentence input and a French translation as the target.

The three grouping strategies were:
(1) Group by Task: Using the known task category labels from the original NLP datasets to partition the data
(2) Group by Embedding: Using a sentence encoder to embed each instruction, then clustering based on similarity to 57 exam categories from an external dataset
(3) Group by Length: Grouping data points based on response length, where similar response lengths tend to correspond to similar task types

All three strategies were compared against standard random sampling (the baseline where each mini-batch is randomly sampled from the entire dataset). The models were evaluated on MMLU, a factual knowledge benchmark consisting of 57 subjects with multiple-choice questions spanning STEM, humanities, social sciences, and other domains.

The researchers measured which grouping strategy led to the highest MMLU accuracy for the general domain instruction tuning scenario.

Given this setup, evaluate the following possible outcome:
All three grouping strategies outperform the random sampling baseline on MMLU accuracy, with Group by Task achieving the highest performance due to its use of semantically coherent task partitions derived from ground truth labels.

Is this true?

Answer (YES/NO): NO